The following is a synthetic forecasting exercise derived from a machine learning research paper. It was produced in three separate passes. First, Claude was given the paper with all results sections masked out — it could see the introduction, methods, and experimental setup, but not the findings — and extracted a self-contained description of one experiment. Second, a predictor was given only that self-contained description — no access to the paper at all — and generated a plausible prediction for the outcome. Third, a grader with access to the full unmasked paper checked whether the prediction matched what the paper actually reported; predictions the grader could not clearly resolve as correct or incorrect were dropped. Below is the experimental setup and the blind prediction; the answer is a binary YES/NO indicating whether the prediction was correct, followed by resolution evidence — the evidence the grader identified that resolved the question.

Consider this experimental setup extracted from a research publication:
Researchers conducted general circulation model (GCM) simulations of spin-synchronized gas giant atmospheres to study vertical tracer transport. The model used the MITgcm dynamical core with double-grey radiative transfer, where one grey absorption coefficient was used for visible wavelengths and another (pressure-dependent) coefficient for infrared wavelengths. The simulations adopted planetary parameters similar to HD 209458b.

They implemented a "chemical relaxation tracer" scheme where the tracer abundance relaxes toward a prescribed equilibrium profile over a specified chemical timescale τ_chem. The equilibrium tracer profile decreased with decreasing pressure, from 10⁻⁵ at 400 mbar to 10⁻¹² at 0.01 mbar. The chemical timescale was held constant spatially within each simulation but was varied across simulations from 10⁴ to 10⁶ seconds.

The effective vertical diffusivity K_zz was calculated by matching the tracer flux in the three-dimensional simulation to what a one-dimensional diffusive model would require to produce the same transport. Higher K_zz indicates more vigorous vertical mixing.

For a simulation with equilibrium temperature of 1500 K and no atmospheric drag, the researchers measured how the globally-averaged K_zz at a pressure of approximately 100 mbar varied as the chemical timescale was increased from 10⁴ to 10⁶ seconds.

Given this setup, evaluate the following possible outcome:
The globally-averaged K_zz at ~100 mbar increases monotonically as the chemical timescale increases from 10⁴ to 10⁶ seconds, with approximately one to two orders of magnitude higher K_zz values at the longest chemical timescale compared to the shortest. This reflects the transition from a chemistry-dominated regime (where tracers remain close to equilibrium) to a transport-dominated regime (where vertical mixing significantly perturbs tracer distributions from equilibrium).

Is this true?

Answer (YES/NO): NO